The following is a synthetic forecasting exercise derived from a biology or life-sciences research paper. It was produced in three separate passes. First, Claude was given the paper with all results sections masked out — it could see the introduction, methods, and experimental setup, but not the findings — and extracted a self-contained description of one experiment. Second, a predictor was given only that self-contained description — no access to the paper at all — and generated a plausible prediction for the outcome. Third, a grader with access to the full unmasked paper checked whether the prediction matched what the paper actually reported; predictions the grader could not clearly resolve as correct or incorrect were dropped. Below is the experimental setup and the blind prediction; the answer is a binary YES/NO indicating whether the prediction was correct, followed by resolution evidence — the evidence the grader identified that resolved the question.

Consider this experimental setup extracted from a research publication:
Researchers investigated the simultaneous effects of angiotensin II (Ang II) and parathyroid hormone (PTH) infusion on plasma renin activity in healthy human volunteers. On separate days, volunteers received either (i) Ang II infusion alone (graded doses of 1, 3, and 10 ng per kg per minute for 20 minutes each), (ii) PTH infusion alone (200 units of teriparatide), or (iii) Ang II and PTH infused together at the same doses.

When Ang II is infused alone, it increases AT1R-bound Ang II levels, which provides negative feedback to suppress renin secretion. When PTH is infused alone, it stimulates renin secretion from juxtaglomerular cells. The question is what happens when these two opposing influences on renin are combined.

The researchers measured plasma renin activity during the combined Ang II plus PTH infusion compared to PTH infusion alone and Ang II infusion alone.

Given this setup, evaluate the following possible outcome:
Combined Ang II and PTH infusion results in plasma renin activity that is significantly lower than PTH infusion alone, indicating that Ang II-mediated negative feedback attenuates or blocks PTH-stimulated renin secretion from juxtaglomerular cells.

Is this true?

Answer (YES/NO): YES